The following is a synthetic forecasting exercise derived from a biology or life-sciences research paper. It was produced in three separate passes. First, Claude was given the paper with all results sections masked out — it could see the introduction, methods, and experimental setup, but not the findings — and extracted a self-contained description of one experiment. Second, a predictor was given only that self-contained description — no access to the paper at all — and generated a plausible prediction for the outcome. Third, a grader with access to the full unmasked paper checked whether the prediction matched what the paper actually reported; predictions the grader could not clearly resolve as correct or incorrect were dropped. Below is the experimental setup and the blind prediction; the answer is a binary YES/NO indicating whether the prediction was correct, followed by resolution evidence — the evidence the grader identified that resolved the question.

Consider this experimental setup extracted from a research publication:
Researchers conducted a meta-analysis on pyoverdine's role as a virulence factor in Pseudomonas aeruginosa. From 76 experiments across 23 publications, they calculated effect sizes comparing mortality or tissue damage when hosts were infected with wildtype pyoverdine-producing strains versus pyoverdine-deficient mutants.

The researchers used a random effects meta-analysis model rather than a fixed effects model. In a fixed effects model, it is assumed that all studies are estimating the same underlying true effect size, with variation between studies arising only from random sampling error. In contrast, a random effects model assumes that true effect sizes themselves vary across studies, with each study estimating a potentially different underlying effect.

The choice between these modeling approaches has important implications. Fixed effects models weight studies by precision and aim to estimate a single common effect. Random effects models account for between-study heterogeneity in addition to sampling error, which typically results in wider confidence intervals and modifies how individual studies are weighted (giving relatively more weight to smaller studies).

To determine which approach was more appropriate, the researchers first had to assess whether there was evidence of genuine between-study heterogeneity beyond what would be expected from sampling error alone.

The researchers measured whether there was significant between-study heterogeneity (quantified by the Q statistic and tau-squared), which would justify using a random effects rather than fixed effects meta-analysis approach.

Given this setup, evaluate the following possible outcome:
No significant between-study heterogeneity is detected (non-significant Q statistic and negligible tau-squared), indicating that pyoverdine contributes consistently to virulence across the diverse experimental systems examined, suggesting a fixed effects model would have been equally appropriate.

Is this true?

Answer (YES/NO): NO